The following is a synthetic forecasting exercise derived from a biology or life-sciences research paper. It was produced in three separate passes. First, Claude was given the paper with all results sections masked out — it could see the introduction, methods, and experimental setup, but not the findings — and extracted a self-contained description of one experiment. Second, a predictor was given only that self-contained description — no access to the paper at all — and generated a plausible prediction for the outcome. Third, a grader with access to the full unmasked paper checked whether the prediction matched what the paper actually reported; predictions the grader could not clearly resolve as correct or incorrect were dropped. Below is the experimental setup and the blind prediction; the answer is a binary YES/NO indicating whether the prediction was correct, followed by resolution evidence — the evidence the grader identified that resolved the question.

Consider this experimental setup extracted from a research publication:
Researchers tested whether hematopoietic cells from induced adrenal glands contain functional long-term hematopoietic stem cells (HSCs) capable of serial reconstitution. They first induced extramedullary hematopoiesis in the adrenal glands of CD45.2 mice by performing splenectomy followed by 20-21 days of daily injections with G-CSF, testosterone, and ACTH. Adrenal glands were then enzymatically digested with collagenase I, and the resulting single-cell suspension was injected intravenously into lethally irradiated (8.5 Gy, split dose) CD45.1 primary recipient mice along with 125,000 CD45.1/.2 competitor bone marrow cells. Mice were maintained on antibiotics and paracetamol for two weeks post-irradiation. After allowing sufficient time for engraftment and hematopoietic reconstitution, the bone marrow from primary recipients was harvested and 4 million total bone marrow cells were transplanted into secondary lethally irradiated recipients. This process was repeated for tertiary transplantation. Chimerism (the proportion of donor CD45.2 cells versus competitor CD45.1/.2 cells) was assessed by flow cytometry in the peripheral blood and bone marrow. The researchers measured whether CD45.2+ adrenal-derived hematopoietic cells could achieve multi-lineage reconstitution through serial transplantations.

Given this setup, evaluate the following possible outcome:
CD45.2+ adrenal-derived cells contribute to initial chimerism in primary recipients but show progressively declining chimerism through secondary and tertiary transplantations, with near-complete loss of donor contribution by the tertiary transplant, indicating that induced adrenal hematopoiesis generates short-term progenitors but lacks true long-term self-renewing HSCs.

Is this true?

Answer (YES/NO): NO